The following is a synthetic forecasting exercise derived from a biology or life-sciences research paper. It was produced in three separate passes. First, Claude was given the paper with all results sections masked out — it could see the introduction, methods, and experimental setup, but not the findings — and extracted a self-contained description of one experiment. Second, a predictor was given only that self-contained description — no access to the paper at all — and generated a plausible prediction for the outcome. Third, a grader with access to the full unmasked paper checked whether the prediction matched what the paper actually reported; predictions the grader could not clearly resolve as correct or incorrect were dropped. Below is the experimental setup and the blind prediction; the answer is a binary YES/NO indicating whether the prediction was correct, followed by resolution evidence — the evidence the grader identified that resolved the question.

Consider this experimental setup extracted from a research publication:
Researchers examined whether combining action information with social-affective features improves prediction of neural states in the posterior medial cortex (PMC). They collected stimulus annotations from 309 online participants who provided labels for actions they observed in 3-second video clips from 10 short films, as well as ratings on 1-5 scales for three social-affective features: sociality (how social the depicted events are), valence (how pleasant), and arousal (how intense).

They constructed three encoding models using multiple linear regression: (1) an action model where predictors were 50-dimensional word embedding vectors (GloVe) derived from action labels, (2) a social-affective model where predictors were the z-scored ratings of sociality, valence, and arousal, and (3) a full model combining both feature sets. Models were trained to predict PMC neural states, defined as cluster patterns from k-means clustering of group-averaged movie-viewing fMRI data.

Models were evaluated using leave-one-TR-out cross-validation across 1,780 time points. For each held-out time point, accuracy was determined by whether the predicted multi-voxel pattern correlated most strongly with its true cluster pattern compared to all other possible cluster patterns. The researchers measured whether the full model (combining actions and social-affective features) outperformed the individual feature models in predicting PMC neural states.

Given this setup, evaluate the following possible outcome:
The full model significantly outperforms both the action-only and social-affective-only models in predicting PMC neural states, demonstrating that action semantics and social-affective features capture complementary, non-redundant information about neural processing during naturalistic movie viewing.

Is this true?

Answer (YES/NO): NO